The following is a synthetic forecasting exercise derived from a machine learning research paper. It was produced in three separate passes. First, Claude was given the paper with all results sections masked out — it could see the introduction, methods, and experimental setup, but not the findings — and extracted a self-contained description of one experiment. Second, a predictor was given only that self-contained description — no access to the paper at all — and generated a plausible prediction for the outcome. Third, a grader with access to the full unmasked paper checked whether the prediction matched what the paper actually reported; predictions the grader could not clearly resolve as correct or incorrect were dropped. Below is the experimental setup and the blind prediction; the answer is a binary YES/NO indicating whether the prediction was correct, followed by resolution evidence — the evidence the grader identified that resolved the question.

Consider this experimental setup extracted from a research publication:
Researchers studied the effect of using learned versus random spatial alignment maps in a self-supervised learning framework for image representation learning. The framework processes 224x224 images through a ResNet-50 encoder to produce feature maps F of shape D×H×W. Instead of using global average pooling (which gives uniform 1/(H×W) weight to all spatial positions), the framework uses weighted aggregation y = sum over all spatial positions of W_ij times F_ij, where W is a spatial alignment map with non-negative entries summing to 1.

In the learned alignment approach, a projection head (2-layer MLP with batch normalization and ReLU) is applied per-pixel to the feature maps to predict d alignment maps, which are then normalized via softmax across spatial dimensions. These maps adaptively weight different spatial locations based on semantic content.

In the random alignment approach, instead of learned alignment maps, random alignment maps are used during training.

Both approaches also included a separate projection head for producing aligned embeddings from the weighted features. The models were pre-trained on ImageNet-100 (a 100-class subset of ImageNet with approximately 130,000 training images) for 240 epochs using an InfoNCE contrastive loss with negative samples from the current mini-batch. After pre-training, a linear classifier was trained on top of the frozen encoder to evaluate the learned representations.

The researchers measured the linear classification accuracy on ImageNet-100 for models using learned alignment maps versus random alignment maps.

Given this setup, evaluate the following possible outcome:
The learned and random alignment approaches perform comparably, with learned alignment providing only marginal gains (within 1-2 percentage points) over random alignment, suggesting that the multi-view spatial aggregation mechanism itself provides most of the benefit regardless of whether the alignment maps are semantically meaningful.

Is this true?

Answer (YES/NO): NO